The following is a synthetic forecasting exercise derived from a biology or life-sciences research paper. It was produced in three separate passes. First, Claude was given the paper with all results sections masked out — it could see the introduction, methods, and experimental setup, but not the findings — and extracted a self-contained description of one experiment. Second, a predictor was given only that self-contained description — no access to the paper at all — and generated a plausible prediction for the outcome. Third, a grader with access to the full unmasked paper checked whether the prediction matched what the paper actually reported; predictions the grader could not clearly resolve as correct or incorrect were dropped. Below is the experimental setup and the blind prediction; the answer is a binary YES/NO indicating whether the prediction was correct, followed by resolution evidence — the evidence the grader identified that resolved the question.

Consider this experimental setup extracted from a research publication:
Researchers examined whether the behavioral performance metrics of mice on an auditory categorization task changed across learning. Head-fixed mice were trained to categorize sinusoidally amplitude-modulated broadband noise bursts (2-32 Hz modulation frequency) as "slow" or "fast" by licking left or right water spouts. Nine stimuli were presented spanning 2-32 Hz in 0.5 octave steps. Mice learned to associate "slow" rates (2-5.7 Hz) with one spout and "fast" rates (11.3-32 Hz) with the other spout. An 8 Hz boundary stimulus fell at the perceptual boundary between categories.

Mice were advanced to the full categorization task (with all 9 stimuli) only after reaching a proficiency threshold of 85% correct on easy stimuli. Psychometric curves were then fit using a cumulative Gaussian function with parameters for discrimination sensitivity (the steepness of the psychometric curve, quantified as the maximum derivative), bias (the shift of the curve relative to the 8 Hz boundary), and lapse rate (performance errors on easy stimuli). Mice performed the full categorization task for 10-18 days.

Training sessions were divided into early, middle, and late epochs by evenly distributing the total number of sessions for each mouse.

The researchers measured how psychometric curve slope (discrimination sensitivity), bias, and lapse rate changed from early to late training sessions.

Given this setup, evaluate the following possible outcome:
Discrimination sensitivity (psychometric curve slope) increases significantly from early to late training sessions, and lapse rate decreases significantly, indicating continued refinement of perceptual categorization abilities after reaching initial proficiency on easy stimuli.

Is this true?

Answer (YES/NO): NO